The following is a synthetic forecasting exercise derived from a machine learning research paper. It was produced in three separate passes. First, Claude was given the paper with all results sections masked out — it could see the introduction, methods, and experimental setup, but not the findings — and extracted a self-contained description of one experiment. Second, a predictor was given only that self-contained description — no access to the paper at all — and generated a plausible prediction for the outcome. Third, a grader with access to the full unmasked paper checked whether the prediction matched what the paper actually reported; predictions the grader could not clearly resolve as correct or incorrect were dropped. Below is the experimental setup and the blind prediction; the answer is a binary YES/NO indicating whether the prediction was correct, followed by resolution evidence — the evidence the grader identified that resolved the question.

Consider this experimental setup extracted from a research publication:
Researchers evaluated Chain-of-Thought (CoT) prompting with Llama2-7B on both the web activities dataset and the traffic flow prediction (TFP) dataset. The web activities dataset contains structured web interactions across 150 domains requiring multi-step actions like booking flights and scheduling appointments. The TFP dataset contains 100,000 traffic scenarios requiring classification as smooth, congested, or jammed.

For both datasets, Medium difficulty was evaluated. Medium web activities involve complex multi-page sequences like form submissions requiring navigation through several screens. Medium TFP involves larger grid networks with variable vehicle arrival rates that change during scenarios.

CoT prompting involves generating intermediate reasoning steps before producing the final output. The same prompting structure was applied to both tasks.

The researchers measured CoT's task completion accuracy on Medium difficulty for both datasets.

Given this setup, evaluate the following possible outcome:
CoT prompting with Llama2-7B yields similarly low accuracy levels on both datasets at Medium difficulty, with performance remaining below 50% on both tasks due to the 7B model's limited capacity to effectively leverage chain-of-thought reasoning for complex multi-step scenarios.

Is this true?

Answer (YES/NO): NO